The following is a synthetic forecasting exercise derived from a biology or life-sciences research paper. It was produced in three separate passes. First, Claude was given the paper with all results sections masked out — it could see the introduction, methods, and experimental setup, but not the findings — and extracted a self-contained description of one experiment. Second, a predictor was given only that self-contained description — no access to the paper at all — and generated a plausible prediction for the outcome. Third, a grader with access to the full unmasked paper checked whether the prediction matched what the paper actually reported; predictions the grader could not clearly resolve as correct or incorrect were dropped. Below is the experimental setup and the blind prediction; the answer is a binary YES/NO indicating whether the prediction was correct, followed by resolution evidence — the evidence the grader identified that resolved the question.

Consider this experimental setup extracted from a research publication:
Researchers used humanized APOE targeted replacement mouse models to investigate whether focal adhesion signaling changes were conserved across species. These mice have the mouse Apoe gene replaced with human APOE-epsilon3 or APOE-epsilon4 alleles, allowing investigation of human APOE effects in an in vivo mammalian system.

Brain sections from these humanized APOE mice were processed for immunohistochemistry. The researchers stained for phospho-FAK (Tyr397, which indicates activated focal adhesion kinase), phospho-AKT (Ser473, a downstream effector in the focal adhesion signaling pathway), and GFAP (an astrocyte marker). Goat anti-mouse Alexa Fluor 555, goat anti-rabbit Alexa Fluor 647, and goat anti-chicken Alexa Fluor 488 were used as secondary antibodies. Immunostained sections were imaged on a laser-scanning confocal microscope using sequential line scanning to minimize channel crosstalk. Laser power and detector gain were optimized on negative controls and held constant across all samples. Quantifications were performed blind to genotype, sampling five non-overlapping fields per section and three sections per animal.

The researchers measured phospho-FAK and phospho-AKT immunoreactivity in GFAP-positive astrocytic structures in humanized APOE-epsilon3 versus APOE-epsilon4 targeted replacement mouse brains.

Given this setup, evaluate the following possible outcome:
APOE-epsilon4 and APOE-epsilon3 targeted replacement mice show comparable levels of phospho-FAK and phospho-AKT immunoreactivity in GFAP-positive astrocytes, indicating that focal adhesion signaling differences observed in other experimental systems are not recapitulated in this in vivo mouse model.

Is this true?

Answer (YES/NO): NO